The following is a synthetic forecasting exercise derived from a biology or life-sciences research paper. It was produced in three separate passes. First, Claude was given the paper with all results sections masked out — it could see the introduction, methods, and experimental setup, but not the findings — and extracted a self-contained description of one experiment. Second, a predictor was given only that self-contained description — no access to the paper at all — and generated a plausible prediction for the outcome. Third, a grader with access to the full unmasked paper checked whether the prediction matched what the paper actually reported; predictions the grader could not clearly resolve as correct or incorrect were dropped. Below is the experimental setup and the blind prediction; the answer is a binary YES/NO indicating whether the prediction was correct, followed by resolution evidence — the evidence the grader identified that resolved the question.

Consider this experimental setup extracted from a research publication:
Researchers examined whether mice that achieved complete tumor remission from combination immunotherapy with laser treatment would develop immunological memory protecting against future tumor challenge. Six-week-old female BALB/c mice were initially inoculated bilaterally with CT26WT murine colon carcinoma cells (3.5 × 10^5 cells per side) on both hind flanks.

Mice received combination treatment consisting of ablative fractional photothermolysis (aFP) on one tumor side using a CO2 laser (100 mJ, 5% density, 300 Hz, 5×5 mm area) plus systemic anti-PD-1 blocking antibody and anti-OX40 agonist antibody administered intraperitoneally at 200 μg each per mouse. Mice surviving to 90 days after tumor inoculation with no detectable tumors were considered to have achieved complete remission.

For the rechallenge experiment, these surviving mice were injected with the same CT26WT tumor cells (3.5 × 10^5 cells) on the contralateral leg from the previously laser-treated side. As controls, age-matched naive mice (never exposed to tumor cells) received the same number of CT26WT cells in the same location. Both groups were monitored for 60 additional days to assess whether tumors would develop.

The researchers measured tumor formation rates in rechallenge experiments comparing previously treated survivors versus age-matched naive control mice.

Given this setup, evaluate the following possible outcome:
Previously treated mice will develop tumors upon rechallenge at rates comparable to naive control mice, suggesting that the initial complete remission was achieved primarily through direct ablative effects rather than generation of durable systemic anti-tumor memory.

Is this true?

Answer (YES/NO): NO